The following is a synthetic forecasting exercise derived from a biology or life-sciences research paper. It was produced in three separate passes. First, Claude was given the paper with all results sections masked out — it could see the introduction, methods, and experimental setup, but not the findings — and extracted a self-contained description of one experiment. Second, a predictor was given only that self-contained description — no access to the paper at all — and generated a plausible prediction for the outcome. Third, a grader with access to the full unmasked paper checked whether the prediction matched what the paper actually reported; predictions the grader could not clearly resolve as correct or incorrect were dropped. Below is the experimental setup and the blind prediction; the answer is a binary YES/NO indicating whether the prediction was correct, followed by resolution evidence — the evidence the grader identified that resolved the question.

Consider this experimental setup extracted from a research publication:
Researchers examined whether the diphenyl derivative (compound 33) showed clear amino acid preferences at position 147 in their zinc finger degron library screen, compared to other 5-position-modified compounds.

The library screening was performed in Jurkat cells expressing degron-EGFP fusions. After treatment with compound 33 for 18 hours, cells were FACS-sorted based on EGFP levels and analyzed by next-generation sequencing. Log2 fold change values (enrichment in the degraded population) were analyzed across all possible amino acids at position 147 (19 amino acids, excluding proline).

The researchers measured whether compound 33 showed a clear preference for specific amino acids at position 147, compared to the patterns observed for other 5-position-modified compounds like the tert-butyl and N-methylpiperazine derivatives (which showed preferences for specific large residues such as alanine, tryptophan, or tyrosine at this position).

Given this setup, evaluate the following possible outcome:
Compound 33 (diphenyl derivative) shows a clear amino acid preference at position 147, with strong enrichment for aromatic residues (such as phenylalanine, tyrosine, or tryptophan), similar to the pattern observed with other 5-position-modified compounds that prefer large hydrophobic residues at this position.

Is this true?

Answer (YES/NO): NO